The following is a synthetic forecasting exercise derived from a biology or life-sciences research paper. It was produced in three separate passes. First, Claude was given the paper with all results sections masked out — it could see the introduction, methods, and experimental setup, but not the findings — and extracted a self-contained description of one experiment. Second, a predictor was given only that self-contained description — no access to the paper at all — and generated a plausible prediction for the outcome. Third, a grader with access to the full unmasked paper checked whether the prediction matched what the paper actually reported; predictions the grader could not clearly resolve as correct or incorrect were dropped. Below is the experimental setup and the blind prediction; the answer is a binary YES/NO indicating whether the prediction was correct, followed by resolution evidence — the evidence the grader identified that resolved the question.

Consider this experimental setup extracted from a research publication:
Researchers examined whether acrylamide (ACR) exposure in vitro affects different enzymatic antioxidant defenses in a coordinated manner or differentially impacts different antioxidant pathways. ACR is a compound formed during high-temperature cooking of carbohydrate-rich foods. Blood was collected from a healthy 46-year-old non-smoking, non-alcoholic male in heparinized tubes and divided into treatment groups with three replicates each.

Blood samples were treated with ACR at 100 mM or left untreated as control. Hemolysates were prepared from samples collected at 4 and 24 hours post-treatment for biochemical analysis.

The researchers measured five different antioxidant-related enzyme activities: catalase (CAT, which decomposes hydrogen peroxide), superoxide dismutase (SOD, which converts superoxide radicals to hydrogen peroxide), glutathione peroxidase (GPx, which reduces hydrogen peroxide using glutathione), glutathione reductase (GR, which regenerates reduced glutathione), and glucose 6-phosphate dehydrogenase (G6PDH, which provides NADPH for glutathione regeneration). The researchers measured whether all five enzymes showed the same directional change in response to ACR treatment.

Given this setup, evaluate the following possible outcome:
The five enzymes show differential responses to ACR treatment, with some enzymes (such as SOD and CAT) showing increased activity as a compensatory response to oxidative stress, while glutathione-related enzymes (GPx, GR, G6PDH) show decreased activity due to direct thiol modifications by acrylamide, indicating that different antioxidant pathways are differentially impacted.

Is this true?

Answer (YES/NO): NO